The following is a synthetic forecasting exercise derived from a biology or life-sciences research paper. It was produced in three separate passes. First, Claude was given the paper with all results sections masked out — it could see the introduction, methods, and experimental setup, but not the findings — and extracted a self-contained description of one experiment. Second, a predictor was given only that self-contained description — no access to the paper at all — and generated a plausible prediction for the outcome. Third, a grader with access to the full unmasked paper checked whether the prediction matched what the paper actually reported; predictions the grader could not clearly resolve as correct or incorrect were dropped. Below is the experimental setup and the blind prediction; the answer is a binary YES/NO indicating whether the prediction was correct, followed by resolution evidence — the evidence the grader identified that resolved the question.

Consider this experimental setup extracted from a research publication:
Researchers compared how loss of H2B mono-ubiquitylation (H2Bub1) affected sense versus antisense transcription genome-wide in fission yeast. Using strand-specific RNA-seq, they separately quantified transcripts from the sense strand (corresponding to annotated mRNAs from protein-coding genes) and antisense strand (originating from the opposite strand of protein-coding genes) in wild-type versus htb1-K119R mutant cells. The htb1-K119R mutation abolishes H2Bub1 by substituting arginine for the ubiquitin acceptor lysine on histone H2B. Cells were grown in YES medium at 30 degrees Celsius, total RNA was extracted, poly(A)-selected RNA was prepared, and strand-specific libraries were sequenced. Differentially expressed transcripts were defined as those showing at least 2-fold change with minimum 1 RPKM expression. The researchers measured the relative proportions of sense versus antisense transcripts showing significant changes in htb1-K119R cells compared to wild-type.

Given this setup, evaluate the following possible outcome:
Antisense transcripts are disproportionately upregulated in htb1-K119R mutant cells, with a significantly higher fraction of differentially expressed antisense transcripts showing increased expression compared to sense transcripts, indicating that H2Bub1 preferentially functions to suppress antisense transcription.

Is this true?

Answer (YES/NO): YES